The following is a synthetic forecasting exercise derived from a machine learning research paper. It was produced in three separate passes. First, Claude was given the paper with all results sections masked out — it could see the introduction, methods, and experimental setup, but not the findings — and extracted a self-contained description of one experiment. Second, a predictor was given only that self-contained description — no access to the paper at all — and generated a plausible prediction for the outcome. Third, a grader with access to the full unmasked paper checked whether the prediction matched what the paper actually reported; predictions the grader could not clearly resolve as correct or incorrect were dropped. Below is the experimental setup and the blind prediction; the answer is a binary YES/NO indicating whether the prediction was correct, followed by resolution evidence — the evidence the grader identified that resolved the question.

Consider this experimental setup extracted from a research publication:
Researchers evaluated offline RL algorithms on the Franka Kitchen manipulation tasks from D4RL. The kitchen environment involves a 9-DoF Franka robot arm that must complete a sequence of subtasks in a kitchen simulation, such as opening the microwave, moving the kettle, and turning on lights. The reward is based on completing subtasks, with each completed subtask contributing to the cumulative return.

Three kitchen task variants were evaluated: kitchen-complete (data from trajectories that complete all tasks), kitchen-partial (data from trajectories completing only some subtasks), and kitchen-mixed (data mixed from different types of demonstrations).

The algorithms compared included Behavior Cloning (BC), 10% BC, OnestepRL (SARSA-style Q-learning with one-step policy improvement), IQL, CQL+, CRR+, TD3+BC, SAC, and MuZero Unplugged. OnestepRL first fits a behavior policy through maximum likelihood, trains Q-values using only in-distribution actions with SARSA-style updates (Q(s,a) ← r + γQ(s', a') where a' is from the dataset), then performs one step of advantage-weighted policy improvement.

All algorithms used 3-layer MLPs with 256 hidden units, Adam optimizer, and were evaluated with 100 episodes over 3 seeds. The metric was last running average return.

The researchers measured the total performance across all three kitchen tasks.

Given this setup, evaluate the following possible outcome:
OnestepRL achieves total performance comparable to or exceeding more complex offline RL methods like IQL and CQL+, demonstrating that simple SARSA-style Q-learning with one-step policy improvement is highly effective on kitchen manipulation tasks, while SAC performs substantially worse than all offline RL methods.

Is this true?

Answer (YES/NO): YES